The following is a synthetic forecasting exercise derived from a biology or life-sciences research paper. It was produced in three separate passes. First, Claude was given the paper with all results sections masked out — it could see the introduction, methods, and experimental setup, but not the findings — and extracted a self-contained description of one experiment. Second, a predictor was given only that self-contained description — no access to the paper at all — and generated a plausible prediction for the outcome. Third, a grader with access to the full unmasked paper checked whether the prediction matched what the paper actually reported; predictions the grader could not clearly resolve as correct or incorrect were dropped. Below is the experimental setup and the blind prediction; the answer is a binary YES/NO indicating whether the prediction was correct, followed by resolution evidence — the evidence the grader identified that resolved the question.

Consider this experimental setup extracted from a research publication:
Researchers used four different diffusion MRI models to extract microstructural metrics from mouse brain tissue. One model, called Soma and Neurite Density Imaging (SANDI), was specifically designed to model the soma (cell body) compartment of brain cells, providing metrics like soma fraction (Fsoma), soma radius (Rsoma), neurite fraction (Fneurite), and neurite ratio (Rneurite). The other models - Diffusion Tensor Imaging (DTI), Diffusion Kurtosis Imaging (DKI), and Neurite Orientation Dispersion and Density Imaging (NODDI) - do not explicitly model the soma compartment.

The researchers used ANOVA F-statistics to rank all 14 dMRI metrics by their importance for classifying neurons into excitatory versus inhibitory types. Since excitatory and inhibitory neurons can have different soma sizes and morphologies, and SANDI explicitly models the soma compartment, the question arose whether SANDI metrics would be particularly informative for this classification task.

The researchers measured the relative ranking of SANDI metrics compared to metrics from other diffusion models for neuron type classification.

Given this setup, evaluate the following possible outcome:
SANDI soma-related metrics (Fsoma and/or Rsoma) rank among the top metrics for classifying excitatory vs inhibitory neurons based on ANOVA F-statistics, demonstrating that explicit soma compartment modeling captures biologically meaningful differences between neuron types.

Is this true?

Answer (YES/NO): YES